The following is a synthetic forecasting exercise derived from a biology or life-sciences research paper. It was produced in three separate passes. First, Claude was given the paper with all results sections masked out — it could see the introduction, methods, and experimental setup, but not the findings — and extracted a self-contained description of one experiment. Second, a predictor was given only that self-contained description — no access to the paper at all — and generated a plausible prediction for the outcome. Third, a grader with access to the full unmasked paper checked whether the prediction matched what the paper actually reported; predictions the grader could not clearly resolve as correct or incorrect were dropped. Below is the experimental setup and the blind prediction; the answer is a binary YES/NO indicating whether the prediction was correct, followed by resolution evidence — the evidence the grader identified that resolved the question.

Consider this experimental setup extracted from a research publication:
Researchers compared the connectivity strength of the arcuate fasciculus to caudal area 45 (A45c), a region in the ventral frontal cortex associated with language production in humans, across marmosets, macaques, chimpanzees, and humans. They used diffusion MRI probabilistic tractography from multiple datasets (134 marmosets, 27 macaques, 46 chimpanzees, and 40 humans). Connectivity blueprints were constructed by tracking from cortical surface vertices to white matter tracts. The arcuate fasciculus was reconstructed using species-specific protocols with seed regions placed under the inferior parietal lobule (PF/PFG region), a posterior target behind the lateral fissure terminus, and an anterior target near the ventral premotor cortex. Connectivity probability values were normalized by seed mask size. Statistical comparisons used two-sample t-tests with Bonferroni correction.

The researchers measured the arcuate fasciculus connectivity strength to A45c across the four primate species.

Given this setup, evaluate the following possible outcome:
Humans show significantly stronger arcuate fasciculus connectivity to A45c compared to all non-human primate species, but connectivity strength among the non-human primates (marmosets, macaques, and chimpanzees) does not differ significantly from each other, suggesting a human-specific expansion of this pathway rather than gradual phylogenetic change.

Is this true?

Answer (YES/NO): NO